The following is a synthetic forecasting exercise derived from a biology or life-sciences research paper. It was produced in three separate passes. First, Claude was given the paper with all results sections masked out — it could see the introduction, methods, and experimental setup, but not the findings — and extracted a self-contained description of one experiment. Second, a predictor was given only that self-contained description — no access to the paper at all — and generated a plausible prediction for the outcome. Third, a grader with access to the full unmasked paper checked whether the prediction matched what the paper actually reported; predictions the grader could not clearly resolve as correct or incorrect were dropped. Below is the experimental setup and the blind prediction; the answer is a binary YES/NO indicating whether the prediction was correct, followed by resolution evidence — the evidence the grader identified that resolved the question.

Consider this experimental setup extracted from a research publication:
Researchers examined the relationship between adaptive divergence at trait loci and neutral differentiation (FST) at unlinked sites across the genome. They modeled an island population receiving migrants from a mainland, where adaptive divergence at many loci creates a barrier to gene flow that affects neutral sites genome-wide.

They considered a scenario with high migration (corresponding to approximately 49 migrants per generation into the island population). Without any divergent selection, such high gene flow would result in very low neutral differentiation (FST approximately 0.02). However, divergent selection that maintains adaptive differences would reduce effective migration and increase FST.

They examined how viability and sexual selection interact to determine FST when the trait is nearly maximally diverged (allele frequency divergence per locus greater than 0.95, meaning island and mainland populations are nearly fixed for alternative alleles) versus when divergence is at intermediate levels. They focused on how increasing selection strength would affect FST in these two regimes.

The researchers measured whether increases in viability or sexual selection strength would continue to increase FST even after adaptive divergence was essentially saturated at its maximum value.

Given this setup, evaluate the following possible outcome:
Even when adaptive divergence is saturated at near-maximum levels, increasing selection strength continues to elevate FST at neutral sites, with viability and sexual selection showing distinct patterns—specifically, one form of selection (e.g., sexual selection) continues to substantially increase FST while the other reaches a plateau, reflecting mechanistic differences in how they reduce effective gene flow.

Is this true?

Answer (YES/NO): NO